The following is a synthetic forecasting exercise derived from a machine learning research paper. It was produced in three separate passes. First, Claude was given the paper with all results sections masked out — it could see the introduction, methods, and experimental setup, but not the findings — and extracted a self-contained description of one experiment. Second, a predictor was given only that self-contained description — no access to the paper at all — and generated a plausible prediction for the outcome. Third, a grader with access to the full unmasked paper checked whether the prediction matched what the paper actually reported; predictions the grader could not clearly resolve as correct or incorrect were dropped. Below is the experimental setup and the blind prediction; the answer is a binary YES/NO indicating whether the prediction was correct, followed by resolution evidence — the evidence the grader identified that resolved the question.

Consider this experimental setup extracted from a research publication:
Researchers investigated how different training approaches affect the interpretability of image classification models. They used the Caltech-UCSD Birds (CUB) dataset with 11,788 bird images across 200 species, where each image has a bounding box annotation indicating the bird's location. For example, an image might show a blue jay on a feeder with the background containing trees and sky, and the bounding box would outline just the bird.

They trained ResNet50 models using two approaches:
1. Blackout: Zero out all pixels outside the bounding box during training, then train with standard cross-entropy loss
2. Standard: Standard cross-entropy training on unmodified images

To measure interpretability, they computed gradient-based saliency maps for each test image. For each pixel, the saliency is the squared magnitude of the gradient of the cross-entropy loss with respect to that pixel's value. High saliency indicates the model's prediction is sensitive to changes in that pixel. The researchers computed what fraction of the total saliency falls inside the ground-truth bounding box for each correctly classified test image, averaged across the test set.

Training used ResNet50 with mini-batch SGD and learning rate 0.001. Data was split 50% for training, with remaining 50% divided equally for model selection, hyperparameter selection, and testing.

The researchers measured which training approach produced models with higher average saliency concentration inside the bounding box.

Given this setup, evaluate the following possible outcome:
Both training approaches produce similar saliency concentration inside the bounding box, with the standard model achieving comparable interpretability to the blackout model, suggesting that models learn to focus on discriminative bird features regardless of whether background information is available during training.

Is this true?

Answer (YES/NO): NO